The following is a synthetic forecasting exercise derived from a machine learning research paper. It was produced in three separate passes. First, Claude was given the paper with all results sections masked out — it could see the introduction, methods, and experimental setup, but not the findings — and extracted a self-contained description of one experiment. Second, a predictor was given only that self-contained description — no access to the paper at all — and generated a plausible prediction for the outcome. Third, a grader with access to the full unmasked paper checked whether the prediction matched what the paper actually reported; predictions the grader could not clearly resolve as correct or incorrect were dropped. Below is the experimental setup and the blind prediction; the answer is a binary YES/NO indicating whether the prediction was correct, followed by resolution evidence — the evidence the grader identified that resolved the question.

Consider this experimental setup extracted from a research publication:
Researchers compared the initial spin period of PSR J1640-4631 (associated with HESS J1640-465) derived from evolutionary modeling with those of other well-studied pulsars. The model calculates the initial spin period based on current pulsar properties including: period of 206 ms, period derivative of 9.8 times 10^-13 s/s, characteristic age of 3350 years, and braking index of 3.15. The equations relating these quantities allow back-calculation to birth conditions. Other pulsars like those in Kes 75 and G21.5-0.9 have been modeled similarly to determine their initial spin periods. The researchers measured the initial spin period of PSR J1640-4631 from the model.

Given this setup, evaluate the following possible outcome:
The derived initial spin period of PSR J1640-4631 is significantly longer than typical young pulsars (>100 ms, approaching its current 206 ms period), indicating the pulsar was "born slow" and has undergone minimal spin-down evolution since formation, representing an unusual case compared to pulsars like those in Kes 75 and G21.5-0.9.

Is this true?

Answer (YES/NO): NO